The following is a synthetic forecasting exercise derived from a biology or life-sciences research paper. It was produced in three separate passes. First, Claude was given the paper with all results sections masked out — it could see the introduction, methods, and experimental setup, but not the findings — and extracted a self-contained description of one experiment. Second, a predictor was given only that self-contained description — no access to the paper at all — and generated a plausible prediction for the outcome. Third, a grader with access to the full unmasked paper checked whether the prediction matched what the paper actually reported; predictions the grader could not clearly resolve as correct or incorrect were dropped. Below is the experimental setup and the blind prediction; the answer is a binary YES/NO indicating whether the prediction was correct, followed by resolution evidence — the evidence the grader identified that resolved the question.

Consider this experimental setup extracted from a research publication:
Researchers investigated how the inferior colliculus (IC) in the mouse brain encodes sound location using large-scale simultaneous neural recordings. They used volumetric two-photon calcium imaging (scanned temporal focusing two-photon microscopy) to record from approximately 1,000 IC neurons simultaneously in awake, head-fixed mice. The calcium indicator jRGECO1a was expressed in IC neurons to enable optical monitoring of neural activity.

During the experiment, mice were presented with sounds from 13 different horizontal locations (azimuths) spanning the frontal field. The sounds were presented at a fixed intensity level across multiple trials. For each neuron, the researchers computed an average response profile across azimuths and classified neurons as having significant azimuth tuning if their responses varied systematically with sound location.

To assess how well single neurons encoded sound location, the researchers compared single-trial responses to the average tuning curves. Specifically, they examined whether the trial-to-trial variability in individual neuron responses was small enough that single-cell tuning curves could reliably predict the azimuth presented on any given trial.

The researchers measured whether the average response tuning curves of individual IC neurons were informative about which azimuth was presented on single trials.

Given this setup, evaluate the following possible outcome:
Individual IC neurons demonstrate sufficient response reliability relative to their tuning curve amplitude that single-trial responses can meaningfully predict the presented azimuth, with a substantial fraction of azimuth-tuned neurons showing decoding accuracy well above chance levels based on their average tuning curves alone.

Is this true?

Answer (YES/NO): NO